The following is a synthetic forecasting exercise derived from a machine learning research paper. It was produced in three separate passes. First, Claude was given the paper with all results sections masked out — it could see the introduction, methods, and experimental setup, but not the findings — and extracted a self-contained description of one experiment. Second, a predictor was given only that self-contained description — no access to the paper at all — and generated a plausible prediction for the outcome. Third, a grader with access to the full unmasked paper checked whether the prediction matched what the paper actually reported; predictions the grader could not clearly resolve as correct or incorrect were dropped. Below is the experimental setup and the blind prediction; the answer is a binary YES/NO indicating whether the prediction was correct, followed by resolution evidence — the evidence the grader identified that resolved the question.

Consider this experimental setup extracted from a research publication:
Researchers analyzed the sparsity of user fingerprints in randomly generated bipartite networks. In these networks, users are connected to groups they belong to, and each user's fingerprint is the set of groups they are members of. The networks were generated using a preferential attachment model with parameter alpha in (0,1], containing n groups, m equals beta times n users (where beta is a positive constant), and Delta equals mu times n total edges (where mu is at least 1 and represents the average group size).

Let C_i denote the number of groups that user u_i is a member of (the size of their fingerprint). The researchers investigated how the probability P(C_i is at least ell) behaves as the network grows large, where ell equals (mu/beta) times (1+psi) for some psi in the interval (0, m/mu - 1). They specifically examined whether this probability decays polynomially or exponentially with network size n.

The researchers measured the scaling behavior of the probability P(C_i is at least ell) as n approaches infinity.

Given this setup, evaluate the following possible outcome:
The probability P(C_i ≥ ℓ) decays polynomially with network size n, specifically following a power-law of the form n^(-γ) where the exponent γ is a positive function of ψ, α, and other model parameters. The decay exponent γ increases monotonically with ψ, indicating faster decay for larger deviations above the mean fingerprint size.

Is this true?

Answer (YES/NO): NO